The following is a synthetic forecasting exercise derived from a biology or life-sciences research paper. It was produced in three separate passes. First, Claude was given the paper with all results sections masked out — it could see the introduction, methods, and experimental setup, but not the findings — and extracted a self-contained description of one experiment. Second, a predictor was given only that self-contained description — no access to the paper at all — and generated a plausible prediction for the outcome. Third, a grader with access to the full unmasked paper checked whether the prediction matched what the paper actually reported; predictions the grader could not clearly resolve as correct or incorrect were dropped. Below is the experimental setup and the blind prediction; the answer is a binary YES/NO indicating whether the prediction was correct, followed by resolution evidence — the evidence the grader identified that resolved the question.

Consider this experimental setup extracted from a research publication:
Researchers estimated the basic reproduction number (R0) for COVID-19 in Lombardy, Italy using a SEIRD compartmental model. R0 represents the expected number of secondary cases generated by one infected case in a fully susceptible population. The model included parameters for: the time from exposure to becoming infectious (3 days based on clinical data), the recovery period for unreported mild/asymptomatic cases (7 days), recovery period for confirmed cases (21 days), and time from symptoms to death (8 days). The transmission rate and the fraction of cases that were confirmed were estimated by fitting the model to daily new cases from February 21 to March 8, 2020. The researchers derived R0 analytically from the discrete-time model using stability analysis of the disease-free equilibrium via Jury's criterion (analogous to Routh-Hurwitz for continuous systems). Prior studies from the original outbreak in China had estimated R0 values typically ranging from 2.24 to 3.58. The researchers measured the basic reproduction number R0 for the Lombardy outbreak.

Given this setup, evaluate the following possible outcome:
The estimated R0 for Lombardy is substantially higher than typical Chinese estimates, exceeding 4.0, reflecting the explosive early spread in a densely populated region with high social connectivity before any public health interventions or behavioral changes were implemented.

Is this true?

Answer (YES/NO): YES